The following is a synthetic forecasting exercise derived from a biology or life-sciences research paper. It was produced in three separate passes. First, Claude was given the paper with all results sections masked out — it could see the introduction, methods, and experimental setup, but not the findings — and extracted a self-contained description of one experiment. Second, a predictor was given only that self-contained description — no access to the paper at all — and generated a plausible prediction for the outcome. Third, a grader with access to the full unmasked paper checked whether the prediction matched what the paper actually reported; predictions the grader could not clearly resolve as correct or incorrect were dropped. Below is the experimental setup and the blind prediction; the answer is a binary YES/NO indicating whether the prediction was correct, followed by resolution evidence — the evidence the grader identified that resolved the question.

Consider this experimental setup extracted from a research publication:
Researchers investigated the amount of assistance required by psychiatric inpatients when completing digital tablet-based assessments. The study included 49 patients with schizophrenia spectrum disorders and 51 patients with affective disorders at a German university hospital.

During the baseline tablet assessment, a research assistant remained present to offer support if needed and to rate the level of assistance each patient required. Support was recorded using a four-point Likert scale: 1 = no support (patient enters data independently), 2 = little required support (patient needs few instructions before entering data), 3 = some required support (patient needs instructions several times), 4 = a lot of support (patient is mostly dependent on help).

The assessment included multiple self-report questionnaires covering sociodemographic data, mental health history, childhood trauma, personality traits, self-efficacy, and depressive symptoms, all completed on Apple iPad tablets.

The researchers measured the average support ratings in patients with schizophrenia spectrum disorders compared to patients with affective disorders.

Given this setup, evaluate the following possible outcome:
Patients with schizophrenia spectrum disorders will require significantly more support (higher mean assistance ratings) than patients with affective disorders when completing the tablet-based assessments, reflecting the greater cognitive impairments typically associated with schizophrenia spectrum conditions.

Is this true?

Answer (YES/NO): YES